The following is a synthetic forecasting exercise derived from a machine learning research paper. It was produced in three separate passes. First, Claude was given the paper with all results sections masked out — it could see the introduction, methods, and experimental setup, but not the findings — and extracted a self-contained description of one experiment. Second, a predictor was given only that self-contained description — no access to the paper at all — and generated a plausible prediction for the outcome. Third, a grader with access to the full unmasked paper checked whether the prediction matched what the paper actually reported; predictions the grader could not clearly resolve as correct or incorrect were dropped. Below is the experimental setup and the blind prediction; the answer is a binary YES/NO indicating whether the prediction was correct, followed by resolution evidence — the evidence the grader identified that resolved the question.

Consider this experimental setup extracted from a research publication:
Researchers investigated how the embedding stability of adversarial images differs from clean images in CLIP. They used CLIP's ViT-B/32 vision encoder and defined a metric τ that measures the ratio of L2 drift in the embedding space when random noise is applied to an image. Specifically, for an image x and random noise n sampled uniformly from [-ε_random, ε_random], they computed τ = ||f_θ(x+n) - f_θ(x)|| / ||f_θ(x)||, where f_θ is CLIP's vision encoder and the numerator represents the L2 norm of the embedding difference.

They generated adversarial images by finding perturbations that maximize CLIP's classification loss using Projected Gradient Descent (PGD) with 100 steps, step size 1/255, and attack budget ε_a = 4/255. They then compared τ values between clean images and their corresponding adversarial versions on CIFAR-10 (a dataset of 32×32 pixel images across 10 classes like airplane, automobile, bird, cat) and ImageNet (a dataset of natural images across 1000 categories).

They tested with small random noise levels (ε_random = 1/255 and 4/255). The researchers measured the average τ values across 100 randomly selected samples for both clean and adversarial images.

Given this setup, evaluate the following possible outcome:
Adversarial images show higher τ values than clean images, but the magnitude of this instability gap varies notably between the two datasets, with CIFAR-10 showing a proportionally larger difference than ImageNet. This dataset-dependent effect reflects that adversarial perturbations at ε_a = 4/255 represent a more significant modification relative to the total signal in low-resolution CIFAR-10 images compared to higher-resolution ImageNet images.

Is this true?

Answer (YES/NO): NO